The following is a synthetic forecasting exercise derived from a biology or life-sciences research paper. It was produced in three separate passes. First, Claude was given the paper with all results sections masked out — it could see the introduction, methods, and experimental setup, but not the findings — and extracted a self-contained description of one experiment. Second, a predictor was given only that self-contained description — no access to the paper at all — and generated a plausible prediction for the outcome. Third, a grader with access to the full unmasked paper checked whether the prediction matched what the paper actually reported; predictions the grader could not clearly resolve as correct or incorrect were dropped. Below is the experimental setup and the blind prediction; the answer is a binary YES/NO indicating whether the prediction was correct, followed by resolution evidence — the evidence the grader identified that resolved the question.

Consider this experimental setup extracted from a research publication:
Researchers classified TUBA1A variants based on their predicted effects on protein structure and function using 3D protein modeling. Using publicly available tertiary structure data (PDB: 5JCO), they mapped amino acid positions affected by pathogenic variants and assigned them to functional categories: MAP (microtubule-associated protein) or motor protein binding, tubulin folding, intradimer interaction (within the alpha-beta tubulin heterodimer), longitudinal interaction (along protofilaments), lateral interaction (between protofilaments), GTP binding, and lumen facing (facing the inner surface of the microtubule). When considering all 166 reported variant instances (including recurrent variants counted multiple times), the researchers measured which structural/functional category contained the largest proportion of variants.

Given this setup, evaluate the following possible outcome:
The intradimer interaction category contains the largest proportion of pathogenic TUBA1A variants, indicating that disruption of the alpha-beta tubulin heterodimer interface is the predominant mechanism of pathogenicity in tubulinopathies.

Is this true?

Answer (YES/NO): NO